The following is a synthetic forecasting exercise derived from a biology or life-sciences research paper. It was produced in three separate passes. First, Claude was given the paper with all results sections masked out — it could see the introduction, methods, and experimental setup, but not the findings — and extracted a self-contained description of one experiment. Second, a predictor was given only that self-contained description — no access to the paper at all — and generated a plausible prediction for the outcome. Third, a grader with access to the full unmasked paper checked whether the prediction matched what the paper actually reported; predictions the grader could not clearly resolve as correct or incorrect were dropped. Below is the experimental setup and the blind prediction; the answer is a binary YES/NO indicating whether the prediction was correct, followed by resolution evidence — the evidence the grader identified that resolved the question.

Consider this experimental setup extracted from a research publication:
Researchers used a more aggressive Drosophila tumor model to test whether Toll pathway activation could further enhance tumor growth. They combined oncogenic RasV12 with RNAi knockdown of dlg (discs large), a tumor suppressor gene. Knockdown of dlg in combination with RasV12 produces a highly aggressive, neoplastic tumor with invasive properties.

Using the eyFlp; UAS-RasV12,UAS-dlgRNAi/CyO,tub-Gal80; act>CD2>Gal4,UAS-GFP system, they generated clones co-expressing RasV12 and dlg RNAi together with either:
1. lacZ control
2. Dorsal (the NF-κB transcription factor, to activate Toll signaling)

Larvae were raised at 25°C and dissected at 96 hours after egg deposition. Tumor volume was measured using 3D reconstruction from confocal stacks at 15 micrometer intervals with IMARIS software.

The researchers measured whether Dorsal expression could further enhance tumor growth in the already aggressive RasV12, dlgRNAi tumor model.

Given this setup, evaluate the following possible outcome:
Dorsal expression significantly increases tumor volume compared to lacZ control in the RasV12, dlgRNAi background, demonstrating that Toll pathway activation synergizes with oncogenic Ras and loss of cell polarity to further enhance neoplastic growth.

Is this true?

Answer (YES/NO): NO